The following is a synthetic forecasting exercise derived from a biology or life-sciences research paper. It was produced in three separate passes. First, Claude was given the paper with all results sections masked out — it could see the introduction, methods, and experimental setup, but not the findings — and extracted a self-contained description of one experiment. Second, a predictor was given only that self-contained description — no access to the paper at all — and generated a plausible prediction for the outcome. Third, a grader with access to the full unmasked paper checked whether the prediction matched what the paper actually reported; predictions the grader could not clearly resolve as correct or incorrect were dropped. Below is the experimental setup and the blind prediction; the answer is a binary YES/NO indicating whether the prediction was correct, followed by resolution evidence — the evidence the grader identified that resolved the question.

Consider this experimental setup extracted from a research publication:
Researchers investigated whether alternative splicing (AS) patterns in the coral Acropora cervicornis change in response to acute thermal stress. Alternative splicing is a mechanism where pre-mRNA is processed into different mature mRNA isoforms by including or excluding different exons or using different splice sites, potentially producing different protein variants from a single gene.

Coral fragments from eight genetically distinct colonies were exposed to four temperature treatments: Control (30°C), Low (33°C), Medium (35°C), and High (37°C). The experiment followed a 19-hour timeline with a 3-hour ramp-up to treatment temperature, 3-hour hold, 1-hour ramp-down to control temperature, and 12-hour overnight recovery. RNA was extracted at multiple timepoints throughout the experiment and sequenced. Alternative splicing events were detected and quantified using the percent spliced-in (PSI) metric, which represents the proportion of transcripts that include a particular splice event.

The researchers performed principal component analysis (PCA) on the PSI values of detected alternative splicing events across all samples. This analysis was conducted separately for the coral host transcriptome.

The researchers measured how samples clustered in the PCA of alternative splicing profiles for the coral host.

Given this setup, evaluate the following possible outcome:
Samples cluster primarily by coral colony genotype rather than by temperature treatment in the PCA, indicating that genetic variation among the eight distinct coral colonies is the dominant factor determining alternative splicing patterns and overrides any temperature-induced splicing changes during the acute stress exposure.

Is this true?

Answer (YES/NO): NO